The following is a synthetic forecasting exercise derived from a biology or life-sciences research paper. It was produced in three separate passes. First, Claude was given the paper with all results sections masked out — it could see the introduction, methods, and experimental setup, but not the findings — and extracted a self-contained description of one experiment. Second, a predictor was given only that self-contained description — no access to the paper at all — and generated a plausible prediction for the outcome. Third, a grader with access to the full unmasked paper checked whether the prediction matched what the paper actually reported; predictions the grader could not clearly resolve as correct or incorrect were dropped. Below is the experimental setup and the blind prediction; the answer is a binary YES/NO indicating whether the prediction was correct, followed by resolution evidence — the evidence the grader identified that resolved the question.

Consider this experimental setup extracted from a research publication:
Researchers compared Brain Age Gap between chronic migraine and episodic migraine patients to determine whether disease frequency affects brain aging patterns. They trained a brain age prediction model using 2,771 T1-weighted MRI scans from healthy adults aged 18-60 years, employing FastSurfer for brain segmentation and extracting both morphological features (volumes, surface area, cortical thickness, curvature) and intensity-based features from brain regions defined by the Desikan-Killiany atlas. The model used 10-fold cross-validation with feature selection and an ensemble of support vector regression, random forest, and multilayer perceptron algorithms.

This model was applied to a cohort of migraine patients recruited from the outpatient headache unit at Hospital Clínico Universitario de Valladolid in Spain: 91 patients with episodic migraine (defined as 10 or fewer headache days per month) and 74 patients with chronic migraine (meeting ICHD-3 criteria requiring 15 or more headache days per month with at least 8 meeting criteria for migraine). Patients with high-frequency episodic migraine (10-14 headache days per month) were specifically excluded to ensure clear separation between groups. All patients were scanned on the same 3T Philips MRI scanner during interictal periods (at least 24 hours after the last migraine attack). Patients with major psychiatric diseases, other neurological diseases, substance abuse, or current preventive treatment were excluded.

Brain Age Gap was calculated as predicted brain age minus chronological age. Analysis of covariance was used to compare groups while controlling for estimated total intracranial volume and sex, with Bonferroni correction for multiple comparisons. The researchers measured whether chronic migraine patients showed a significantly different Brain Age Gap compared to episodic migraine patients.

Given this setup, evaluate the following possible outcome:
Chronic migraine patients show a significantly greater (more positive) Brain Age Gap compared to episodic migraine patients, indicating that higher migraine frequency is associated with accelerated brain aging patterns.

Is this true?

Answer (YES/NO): NO